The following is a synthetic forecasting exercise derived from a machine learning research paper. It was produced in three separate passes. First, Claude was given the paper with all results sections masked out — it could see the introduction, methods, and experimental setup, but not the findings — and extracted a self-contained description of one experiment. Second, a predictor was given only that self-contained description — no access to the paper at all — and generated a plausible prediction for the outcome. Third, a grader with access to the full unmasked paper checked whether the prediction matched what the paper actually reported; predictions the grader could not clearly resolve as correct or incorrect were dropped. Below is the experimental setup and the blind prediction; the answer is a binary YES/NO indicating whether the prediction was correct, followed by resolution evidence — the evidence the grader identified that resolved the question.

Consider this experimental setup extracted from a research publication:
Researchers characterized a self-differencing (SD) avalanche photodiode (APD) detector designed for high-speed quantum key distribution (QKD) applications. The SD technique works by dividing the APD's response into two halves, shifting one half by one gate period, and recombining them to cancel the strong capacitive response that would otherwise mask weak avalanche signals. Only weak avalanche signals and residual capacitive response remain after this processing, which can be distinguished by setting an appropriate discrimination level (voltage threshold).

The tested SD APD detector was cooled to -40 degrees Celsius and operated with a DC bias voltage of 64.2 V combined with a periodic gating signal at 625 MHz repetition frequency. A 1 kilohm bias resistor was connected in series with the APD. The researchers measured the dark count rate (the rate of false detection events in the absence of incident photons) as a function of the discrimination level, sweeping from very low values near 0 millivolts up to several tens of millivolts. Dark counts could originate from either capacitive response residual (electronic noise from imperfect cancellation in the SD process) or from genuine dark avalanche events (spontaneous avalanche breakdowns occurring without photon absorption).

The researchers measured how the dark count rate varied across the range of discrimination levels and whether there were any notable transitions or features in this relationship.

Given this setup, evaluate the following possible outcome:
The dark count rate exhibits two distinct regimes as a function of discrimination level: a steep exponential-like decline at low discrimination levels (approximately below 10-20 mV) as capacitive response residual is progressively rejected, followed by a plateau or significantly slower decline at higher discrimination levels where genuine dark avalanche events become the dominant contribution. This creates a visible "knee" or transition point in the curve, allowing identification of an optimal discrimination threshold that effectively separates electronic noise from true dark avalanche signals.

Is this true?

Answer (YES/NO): YES